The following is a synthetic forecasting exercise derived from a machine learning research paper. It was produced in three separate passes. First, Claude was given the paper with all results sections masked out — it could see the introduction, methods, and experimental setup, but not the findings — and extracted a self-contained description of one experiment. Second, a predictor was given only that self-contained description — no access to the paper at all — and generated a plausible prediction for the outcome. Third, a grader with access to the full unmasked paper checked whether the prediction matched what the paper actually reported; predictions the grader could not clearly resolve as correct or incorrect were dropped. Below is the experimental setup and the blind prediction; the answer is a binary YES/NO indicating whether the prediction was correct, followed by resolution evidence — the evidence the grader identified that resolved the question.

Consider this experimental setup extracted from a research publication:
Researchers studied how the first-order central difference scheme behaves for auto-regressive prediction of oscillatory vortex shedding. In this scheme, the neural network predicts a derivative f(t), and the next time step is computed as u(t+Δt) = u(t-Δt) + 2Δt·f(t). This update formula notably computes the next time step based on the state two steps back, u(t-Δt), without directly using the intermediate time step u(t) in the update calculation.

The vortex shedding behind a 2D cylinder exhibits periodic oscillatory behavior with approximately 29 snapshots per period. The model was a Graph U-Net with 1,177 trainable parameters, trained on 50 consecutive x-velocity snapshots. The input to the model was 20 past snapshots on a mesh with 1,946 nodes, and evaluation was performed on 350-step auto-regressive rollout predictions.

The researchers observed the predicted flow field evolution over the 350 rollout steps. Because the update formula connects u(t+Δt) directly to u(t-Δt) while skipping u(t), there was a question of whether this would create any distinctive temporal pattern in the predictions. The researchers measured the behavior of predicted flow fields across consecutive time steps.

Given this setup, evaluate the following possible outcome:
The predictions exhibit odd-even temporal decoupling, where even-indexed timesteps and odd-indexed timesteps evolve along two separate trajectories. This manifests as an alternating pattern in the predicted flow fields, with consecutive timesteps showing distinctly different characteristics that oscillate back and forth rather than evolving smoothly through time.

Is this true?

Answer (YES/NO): YES